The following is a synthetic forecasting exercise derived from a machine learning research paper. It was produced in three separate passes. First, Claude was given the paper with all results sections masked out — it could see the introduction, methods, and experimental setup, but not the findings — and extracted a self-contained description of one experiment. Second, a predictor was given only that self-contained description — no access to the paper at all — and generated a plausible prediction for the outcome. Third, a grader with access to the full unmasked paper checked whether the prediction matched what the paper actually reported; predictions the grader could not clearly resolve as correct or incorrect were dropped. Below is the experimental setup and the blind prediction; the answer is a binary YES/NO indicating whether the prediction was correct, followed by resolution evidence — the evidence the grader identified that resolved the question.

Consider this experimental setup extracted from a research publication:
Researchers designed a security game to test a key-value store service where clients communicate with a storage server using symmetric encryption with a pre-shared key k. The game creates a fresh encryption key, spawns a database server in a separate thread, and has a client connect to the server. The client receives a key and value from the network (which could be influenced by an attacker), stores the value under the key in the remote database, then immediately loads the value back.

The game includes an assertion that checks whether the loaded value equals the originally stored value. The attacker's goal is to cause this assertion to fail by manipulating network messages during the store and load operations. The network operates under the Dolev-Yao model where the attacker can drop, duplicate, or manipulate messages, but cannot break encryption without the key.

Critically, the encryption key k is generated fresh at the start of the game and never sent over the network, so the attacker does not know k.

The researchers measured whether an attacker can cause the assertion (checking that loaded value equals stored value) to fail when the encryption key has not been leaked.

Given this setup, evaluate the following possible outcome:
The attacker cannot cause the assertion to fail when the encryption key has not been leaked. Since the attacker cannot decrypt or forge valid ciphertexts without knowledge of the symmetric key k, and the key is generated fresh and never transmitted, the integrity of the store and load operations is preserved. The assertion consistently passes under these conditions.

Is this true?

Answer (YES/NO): YES